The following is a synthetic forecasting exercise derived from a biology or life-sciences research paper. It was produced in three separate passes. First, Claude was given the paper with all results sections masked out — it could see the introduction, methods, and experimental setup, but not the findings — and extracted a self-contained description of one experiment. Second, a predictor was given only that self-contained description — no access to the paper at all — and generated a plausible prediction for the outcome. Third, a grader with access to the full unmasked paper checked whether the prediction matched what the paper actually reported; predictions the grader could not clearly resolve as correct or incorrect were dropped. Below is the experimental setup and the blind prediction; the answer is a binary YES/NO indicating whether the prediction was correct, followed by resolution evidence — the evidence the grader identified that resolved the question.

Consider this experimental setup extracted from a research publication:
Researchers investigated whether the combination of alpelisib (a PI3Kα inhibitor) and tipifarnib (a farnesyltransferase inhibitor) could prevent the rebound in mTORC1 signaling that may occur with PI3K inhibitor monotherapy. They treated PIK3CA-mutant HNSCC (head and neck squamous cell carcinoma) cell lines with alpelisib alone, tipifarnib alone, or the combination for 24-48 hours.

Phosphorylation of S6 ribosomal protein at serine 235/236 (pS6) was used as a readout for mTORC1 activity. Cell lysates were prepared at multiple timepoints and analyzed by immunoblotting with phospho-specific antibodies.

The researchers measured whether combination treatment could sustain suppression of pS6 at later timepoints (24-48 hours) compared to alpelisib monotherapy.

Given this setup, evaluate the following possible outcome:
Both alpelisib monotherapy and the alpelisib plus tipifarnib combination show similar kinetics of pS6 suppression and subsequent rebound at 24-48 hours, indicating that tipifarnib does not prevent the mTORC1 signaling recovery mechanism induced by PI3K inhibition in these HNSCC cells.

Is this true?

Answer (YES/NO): NO